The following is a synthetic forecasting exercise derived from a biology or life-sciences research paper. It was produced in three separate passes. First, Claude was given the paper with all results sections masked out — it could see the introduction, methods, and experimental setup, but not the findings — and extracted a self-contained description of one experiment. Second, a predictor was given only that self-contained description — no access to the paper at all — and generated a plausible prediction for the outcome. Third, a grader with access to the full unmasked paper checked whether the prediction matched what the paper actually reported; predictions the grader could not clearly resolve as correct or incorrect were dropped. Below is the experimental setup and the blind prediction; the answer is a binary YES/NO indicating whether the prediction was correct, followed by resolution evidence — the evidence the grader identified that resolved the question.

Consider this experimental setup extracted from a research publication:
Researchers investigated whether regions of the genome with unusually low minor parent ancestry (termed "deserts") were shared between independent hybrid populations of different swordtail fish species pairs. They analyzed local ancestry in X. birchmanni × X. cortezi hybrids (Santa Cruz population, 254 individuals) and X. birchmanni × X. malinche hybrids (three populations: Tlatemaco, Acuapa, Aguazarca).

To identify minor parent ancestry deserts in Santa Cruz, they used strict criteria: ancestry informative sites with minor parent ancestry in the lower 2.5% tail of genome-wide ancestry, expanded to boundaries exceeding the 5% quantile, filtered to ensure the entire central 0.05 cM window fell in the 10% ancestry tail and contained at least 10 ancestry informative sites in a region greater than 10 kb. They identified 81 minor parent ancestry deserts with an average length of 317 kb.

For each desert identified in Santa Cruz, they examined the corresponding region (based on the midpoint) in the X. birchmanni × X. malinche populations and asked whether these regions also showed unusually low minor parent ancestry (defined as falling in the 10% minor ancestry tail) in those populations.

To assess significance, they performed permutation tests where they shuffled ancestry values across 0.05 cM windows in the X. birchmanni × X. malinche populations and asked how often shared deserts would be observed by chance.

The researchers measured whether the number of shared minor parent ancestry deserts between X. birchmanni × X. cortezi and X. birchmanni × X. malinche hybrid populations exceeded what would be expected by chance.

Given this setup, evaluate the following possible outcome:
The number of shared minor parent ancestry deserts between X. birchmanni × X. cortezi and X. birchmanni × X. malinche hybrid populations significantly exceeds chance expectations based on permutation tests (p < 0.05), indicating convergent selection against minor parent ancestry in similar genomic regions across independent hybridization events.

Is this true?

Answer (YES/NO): YES